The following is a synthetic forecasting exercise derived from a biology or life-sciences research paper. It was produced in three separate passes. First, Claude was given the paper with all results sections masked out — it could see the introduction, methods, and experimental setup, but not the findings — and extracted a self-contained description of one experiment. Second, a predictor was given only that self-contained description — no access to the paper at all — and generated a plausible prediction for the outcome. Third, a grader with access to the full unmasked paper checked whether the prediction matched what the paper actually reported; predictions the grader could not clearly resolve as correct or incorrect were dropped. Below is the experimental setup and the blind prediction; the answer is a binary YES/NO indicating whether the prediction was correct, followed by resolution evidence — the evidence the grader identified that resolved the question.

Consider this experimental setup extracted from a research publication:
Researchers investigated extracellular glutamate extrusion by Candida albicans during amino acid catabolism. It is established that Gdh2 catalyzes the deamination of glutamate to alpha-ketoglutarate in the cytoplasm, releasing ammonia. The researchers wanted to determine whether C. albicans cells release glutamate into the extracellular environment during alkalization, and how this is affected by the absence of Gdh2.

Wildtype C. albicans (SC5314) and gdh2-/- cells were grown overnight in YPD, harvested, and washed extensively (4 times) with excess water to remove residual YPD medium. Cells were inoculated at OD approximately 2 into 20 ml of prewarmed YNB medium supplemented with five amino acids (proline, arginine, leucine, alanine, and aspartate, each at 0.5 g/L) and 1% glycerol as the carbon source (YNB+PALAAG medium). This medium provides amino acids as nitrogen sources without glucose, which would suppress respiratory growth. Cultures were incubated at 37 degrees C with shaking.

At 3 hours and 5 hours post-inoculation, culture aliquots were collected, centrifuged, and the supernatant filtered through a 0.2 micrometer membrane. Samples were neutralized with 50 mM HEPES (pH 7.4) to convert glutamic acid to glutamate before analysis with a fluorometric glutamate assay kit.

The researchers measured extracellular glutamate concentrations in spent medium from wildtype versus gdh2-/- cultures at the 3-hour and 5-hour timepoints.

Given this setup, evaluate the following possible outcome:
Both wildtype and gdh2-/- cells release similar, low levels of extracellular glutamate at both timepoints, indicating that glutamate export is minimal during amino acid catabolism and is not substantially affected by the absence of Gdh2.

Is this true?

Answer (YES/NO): NO